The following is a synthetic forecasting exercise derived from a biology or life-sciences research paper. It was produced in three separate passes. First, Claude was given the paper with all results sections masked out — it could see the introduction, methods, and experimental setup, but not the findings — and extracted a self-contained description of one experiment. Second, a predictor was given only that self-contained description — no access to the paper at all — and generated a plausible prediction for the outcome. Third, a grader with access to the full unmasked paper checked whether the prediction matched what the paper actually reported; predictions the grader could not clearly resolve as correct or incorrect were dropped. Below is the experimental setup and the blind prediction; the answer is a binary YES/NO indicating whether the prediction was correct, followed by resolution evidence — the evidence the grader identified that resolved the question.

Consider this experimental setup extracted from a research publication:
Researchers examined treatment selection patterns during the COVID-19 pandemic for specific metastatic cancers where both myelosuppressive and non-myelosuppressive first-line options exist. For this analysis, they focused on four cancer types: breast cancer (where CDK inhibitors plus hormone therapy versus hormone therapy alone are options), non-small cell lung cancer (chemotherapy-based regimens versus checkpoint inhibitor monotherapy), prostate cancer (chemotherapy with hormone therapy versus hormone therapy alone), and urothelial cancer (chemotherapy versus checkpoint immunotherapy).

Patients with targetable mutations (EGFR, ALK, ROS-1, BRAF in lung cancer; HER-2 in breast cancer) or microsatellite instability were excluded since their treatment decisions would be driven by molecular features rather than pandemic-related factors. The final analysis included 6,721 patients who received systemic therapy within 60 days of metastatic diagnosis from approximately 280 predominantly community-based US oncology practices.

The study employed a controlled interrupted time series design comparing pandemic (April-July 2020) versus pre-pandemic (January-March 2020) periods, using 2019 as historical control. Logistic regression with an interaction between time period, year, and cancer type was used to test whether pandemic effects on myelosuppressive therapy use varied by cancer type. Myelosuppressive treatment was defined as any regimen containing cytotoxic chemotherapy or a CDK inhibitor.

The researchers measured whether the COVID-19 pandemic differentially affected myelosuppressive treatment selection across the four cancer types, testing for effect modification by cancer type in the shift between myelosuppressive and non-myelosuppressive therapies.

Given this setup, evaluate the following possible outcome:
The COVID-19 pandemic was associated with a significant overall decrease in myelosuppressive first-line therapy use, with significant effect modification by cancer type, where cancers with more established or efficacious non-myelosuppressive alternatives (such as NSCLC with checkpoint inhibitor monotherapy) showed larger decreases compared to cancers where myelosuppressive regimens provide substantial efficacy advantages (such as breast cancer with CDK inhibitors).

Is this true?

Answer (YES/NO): NO